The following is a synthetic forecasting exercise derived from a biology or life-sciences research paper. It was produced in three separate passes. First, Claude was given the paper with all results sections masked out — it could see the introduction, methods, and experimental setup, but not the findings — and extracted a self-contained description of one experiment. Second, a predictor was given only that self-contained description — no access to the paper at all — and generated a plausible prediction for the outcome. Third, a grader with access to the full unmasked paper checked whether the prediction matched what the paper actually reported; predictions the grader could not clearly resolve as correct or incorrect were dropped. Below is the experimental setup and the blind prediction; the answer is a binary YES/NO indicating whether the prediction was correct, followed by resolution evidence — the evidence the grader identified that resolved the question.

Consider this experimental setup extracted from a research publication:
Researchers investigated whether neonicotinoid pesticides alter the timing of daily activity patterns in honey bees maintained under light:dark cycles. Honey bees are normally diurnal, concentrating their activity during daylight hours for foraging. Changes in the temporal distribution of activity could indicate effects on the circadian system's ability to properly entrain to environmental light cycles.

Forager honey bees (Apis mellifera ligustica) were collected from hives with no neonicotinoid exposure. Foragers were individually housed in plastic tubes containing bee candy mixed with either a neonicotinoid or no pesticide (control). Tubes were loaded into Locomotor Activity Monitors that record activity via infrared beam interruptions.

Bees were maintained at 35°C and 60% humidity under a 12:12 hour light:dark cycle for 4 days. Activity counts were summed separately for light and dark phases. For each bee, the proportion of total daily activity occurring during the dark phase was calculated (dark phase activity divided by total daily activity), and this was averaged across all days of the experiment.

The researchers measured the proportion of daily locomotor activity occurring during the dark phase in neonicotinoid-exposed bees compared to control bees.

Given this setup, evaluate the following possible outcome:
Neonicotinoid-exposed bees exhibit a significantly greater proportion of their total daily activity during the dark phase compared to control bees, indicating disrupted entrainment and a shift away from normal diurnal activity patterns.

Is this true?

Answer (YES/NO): YES